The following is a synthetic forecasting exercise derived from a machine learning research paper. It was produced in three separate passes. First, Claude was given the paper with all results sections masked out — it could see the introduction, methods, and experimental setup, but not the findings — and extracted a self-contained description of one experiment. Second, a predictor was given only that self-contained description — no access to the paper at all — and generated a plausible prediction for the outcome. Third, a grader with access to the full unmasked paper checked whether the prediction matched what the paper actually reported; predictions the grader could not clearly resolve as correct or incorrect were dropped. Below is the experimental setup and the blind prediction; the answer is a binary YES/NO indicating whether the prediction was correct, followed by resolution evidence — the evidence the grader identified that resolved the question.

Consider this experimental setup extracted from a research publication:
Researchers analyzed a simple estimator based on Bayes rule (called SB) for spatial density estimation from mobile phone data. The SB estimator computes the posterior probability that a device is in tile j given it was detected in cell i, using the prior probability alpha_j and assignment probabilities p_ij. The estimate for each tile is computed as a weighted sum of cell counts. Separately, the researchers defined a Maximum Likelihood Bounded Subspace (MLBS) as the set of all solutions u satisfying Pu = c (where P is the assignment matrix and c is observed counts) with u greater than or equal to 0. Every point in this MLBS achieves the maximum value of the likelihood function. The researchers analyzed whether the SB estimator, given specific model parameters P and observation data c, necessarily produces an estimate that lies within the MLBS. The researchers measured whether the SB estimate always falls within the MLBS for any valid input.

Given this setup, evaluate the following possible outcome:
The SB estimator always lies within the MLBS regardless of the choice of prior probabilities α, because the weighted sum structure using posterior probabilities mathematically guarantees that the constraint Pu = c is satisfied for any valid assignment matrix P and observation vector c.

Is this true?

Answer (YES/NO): NO